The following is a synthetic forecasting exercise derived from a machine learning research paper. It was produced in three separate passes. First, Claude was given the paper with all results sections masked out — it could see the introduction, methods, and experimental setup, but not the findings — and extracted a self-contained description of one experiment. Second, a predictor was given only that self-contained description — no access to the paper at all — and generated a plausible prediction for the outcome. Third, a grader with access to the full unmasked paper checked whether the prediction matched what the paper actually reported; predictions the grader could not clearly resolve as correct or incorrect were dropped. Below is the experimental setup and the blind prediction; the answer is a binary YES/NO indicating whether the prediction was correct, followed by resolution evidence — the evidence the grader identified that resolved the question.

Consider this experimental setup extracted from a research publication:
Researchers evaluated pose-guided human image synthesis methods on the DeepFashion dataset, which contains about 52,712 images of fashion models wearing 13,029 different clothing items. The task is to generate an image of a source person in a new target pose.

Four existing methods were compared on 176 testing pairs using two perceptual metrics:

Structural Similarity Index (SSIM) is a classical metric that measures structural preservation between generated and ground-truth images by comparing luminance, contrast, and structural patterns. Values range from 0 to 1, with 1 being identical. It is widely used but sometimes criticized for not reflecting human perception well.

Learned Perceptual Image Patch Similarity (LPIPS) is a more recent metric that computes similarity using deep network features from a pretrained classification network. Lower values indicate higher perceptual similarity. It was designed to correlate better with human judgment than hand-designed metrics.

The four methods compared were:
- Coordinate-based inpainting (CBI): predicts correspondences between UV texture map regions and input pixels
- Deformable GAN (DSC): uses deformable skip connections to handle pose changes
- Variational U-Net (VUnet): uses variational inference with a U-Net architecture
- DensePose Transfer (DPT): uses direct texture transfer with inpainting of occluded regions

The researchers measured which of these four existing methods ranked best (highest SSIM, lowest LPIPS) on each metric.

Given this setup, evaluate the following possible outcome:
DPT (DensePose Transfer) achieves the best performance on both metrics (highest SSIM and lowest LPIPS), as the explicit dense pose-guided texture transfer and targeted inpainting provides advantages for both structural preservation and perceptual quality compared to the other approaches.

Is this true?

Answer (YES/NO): NO